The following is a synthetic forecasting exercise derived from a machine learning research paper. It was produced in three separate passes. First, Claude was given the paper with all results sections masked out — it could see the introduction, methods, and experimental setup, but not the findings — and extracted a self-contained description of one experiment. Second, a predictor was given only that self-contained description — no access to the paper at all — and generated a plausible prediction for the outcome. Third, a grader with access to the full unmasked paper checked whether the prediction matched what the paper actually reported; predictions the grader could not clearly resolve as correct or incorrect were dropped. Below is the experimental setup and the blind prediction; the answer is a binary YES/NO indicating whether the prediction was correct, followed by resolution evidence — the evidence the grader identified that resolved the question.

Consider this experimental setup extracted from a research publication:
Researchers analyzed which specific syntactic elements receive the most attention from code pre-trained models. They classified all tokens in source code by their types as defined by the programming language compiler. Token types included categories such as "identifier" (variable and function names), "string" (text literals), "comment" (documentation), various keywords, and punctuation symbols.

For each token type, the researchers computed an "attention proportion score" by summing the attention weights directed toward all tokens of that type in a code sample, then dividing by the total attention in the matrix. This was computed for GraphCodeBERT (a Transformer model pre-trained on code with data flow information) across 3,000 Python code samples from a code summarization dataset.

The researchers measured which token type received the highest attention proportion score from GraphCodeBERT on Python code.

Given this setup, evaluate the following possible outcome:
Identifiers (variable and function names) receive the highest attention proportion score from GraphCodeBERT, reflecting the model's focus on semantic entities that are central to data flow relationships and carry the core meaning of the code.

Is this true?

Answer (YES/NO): NO